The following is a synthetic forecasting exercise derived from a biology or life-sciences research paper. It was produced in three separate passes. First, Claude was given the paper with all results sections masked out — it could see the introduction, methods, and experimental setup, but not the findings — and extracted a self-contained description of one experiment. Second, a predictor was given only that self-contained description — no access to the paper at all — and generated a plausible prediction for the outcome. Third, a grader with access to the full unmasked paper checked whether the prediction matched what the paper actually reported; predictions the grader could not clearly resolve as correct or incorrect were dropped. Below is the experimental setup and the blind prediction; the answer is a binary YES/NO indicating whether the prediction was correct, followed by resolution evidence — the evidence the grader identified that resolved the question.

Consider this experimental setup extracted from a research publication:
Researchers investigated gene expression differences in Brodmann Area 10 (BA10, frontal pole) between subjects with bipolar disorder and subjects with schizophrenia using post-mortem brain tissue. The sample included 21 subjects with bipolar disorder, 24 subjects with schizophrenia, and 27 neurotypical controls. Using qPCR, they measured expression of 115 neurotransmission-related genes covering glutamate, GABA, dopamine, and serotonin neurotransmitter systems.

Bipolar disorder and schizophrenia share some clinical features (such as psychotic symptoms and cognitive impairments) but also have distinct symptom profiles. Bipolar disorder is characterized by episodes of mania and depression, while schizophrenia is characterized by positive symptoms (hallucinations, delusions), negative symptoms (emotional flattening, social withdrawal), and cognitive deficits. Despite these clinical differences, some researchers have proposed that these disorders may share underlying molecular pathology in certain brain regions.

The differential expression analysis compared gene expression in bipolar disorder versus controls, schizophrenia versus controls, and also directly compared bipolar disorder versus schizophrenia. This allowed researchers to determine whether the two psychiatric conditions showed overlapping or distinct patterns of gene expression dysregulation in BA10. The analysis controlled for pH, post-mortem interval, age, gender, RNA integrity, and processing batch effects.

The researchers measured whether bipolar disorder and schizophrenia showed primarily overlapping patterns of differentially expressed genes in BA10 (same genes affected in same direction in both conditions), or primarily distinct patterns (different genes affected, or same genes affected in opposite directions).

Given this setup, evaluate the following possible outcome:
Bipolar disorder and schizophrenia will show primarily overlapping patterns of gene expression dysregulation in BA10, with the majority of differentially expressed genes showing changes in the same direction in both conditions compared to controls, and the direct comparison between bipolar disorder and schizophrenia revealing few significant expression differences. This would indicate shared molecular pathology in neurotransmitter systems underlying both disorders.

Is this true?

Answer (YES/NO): YES